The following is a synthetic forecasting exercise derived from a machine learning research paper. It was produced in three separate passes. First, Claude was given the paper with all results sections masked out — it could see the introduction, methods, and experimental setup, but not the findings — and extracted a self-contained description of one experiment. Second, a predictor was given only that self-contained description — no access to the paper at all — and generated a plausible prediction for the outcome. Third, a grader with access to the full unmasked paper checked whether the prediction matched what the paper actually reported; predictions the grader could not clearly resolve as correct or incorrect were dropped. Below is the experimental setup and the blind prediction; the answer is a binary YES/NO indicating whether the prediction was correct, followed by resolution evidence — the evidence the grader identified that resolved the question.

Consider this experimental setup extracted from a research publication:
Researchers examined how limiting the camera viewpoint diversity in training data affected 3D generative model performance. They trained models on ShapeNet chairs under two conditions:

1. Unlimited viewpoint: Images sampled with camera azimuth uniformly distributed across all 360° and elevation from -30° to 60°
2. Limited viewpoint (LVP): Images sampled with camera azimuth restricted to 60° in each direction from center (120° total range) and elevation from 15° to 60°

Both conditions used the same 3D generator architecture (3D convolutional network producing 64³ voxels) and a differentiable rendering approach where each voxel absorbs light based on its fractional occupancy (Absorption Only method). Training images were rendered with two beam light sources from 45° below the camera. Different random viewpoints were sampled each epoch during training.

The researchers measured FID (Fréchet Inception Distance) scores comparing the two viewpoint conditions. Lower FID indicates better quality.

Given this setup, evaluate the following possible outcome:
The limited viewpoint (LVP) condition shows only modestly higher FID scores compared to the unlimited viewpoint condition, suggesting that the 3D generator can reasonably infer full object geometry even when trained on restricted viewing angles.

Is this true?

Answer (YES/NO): NO